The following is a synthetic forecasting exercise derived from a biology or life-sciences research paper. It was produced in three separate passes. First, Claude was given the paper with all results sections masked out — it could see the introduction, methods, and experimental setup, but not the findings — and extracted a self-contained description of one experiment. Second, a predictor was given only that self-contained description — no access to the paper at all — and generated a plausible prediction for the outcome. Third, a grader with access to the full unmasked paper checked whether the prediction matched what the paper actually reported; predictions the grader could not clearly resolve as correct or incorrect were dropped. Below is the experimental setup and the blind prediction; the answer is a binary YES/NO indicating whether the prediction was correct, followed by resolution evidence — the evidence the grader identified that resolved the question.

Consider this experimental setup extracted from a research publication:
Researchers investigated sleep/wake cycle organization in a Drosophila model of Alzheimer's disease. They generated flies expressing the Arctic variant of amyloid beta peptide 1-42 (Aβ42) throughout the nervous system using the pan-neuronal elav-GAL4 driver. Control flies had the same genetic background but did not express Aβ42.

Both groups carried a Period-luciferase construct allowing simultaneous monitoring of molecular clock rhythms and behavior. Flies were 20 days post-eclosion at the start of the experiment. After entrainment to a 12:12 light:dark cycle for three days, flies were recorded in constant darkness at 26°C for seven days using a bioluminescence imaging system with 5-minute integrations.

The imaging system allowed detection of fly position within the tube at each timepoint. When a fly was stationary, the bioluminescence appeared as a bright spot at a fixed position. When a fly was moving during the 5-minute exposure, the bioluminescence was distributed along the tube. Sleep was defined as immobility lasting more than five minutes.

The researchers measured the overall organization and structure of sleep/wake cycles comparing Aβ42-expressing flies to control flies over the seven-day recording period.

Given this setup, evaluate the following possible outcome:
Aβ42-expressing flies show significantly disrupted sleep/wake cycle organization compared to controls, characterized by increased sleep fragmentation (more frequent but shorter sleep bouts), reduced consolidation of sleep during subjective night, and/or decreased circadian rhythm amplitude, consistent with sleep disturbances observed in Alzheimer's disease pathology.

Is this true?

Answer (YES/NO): NO